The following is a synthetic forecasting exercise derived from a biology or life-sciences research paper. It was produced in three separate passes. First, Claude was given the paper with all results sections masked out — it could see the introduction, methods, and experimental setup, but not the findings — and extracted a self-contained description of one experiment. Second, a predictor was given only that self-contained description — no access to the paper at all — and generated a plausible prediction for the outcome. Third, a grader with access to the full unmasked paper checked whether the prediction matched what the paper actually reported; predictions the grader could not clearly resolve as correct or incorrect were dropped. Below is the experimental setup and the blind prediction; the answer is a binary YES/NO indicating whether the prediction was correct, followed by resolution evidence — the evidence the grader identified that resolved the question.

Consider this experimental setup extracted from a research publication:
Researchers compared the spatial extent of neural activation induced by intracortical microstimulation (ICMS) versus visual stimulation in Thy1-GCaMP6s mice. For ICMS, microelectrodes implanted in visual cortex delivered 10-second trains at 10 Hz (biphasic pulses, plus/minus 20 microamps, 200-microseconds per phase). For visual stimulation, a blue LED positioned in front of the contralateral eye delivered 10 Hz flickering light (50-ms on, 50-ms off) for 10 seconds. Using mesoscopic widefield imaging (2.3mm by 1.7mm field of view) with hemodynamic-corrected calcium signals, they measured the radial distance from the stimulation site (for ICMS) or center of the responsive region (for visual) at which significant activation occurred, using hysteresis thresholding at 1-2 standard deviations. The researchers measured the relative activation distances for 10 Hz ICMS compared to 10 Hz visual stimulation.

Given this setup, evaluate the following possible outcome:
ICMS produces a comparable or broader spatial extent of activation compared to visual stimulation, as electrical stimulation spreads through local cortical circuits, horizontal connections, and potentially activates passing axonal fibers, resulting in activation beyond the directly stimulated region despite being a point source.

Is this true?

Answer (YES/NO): YES